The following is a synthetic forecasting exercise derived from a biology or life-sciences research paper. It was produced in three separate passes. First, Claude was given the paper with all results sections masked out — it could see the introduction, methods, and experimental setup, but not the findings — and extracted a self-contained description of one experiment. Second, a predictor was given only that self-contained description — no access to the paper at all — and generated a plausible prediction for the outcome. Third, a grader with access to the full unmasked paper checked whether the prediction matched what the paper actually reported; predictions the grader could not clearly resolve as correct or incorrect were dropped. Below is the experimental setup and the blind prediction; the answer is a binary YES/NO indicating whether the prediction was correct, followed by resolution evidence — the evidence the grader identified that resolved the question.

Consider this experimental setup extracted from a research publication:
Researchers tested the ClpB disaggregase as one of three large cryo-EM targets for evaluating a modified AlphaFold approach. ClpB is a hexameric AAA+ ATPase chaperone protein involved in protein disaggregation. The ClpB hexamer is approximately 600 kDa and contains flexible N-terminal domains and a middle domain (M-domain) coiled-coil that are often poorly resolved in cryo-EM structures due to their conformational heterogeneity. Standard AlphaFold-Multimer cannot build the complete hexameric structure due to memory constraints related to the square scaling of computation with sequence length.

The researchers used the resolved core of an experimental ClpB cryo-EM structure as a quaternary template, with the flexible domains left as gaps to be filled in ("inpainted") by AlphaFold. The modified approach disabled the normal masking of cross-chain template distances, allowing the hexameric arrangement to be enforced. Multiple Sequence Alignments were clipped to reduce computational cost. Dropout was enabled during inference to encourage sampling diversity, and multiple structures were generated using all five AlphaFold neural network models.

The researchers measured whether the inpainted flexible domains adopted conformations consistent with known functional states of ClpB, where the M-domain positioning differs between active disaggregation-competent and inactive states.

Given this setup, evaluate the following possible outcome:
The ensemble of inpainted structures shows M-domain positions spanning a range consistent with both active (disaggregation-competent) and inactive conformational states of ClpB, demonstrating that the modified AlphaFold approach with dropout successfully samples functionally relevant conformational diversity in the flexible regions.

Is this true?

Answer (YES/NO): YES